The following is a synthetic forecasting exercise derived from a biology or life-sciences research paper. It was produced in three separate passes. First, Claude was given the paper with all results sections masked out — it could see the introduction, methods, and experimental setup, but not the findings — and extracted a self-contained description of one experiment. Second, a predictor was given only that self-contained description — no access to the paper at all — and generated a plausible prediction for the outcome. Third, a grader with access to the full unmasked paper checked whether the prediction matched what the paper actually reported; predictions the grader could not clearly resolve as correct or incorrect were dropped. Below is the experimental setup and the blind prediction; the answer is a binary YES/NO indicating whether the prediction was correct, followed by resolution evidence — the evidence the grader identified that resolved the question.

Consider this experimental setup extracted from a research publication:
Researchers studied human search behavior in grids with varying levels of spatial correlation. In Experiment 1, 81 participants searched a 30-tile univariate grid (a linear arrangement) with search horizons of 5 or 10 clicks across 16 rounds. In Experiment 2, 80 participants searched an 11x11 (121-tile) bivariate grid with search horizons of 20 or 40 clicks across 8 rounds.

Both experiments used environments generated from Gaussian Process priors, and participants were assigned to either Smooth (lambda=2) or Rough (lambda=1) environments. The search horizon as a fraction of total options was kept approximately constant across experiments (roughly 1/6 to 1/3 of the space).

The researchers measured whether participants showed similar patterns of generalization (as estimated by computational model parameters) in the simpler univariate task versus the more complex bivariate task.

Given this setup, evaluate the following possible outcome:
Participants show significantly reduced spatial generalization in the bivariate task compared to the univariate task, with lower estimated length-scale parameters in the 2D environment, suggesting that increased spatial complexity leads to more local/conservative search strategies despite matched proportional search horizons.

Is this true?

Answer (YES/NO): NO